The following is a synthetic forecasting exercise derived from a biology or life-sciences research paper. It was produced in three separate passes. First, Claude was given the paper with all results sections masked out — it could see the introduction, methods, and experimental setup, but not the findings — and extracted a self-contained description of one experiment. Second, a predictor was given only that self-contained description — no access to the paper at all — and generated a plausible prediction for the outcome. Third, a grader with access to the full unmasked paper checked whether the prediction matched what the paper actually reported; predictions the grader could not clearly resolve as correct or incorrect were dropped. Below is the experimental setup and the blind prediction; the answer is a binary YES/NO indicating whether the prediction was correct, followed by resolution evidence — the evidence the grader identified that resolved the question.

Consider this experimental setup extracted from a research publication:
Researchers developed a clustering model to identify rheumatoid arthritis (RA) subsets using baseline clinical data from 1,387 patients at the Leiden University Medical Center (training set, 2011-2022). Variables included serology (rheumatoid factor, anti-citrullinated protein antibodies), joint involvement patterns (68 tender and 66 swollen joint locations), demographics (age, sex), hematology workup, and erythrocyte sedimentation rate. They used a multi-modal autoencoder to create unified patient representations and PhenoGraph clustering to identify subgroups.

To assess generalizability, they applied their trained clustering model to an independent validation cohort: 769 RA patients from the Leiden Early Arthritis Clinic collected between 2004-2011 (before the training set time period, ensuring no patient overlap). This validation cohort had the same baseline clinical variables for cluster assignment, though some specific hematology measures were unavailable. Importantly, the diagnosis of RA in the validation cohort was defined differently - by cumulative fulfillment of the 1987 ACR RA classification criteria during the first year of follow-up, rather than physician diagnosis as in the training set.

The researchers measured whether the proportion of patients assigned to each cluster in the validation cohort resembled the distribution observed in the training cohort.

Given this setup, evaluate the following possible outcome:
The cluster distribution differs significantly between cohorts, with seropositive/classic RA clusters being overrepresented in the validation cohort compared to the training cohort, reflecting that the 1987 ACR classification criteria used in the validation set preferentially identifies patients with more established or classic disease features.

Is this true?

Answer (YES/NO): NO